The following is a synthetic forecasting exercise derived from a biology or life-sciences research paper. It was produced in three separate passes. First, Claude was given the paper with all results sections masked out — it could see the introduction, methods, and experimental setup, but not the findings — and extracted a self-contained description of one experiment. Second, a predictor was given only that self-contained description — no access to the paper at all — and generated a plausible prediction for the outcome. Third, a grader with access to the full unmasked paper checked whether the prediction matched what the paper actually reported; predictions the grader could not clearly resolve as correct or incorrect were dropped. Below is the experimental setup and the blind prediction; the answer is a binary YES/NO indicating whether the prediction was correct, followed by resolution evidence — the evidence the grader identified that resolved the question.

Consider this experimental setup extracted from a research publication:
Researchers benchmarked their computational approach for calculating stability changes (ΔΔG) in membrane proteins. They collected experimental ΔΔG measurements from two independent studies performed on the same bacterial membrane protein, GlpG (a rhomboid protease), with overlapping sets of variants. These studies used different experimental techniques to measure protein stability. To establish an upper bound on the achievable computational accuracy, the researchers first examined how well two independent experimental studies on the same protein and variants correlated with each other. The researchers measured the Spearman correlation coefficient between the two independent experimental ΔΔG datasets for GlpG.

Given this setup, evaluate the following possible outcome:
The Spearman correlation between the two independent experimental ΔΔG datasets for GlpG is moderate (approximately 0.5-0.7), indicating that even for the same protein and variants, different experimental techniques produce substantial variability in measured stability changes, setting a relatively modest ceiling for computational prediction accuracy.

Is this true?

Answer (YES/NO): YES